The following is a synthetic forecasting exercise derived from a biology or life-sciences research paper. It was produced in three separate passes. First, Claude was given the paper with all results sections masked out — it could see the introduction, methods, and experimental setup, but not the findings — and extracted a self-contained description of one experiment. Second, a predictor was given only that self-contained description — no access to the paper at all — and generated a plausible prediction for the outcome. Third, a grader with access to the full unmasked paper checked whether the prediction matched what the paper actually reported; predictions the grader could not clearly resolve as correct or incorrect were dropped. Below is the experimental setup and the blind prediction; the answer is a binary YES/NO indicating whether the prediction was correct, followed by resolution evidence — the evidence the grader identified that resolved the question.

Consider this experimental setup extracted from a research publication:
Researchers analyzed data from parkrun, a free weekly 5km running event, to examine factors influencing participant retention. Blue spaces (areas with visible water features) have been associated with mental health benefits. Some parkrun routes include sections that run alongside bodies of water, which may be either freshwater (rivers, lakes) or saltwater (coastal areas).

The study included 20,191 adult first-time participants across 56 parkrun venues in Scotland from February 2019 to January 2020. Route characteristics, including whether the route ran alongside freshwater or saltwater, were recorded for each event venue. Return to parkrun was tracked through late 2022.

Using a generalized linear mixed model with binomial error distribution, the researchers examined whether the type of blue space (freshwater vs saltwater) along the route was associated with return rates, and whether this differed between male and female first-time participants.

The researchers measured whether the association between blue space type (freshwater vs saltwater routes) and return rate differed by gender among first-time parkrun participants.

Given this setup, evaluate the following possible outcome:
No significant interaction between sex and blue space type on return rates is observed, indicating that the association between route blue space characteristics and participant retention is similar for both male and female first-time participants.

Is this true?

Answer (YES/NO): NO